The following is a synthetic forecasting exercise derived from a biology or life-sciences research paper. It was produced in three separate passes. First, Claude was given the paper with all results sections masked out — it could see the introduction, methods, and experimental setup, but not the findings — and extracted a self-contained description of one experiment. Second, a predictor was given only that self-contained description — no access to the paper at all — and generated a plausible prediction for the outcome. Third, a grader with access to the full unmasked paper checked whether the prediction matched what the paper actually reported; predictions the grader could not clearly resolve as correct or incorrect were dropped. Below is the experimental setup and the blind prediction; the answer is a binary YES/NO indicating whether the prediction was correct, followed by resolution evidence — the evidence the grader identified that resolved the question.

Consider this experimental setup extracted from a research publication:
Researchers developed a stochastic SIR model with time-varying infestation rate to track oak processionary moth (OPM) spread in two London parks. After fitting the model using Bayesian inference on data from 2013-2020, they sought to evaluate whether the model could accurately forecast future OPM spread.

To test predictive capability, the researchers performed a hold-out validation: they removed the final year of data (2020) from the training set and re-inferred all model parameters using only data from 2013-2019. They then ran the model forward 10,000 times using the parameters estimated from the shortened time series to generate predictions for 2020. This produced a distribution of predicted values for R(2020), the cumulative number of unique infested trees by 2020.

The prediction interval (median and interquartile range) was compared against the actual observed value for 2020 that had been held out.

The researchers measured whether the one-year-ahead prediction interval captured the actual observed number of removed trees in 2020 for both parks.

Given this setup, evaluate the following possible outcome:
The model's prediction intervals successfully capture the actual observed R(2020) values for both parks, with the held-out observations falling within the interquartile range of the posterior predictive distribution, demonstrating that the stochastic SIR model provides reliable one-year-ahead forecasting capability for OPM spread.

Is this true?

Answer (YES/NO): YES